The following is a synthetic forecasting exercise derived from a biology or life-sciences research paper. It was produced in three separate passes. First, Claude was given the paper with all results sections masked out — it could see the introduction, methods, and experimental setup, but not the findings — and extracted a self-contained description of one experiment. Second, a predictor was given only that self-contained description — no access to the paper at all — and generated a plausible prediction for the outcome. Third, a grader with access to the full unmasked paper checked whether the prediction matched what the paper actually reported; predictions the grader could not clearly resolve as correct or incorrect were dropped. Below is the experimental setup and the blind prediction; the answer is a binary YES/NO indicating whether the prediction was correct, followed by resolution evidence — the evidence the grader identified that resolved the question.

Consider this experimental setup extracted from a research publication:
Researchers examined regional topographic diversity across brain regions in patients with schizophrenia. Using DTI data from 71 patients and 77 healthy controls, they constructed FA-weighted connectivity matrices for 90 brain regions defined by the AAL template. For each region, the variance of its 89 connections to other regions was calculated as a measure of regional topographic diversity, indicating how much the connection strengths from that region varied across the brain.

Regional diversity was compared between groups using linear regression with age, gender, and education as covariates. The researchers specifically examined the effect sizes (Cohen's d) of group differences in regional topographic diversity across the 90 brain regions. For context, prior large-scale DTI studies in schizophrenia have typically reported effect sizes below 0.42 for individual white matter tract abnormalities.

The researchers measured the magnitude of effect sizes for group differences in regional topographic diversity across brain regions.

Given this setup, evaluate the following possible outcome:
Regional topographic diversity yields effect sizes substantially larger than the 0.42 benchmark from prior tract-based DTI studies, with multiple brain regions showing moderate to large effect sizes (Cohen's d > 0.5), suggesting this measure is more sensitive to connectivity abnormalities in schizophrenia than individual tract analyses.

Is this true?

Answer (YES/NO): YES